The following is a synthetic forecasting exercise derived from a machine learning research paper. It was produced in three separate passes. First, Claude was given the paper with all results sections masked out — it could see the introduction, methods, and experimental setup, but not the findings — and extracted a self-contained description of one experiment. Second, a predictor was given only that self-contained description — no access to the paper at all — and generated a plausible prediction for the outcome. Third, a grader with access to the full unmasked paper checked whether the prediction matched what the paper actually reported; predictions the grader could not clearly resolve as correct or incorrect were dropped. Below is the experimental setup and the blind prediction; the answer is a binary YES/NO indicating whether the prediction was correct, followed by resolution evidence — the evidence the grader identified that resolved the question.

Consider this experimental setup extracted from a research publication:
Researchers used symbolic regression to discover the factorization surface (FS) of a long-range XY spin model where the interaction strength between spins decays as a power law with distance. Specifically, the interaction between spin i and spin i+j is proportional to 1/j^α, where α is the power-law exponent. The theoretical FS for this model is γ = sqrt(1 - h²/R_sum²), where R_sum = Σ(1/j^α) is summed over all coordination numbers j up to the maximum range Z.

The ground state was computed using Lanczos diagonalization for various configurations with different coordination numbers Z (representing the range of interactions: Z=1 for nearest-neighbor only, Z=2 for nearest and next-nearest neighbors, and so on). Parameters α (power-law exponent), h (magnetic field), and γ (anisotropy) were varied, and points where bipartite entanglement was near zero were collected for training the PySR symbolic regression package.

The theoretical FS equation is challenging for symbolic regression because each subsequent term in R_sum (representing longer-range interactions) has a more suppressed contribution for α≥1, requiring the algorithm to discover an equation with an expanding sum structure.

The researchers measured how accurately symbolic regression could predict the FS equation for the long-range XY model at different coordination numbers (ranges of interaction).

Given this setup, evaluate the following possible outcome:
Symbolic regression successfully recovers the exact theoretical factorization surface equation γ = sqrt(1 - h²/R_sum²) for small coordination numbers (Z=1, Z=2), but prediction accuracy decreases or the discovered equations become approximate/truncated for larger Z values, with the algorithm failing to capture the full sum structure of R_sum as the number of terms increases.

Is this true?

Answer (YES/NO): NO